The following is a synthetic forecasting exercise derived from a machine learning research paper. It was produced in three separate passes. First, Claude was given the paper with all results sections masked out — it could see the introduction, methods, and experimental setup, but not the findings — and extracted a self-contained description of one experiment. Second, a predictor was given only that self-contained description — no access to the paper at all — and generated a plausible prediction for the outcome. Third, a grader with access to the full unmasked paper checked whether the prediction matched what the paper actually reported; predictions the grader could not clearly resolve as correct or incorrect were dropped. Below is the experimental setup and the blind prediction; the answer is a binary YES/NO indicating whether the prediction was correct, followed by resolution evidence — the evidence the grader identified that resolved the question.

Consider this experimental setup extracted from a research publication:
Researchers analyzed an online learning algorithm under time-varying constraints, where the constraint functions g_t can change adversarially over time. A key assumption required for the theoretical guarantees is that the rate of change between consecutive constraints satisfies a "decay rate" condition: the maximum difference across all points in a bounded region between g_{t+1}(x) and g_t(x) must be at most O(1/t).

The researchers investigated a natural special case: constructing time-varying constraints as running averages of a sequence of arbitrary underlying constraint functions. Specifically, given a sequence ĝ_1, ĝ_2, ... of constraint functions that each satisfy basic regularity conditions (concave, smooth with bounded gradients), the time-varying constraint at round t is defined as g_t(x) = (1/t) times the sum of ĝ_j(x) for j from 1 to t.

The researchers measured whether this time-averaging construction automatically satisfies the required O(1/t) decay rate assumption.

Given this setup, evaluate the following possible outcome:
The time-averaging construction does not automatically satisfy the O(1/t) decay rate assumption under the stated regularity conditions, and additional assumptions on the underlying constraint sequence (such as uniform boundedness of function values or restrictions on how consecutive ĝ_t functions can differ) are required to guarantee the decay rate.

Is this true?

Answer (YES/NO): YES